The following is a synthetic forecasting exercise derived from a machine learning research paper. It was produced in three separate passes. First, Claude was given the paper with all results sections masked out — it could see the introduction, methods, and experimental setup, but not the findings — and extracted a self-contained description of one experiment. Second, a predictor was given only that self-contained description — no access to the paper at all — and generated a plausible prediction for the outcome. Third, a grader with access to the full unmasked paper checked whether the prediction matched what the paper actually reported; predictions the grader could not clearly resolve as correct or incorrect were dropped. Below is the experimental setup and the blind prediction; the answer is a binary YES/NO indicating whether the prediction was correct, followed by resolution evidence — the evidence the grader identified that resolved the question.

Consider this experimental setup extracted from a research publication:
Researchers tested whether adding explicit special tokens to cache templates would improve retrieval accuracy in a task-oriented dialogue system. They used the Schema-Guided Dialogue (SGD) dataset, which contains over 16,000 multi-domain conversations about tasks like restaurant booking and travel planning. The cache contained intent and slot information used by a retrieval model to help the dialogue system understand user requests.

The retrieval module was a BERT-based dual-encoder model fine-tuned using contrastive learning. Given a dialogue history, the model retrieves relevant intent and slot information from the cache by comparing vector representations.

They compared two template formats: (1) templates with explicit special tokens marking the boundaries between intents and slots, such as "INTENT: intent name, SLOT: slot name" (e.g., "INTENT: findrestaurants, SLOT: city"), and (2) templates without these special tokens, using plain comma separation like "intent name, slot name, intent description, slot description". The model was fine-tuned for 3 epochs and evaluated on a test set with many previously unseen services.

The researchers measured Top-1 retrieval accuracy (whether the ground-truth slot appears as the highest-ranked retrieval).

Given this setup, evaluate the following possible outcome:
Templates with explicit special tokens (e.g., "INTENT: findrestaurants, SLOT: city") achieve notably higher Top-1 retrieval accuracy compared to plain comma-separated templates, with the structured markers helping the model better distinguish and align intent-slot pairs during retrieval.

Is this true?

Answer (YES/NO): NO